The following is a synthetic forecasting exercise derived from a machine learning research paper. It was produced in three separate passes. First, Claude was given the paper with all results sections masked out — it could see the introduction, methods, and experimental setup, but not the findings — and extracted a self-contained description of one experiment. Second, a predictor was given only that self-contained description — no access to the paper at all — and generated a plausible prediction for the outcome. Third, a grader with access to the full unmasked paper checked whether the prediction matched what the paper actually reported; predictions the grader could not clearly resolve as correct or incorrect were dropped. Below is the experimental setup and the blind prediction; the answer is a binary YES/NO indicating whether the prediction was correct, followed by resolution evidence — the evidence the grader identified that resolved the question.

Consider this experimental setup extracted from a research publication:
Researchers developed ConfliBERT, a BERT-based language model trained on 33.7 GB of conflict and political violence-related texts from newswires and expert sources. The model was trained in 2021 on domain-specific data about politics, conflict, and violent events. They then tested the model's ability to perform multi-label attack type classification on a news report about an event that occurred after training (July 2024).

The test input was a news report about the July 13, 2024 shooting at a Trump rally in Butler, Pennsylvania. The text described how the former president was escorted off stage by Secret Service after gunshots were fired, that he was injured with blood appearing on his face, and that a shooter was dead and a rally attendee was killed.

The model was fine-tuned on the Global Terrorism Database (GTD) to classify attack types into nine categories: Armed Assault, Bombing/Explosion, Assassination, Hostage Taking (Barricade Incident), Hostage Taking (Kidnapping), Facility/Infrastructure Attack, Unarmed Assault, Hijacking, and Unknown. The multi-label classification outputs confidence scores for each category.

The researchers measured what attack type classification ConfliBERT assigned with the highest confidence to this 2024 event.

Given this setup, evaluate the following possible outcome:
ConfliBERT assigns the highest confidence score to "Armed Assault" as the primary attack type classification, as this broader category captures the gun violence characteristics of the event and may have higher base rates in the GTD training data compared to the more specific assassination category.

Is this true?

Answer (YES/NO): YES